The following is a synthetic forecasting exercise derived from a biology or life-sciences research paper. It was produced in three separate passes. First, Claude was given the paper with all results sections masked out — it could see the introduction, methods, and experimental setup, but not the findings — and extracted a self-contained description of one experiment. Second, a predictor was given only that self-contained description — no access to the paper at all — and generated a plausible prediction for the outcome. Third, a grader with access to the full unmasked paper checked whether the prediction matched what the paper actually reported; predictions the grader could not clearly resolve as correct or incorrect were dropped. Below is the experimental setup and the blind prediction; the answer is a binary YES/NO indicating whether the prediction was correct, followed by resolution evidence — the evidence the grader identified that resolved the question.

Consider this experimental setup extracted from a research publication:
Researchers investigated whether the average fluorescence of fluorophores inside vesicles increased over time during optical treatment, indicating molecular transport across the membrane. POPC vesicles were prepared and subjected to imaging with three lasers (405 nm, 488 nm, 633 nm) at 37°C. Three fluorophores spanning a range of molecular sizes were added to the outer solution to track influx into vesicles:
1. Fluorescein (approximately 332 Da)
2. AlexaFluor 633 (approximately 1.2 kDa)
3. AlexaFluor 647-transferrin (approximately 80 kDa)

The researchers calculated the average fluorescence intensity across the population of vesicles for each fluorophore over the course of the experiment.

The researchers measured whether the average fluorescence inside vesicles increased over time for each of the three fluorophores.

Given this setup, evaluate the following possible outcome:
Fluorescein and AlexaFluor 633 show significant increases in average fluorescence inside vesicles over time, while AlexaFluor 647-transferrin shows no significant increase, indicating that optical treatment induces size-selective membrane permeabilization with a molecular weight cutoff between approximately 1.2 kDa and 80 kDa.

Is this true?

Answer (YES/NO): NO